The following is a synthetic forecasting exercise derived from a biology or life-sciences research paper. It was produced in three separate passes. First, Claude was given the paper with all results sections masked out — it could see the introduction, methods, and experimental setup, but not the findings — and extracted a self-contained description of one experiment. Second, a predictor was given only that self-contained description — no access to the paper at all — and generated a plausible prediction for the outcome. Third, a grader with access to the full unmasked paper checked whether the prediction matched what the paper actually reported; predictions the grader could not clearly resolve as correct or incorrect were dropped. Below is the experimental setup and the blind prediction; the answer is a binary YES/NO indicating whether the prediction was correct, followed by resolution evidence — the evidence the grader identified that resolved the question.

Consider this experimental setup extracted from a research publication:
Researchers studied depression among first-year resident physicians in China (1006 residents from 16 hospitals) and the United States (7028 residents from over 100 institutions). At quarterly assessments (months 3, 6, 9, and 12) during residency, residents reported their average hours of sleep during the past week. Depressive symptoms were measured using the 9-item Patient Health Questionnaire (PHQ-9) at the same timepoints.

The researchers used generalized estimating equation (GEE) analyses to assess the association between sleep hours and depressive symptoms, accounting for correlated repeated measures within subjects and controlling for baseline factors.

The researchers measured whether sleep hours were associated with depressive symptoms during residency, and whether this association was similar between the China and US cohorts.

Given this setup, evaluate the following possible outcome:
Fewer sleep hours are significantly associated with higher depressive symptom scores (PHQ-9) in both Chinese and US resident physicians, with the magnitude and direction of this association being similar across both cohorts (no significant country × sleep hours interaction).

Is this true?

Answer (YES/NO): YES